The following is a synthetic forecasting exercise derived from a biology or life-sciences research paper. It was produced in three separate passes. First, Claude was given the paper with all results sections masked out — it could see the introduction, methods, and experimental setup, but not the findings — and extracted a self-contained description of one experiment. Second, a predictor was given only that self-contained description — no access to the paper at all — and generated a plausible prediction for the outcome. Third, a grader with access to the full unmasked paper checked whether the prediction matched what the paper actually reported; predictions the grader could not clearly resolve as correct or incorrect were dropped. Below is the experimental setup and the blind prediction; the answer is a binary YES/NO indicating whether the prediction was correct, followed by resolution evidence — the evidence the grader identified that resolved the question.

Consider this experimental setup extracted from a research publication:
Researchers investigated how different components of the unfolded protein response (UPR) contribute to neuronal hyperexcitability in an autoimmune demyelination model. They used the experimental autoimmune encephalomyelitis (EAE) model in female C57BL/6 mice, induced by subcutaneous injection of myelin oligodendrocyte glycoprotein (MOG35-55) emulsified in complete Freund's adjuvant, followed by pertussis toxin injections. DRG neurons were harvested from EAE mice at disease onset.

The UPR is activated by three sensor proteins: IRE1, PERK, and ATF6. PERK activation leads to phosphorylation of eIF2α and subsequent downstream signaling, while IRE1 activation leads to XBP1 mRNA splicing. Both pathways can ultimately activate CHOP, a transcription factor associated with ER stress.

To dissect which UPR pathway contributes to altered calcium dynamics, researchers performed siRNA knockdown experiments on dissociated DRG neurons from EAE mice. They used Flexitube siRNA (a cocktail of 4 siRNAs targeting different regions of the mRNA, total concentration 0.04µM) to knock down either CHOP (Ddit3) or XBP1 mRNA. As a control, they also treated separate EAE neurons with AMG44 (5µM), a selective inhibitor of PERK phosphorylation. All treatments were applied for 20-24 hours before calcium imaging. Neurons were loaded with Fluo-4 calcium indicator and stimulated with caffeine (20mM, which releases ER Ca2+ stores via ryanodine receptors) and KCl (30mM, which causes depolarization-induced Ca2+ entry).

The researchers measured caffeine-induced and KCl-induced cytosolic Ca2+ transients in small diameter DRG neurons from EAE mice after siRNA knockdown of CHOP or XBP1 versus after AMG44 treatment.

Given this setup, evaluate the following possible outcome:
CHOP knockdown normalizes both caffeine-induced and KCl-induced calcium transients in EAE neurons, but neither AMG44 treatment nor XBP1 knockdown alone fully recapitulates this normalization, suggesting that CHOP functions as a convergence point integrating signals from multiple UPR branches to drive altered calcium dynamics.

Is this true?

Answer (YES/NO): NO